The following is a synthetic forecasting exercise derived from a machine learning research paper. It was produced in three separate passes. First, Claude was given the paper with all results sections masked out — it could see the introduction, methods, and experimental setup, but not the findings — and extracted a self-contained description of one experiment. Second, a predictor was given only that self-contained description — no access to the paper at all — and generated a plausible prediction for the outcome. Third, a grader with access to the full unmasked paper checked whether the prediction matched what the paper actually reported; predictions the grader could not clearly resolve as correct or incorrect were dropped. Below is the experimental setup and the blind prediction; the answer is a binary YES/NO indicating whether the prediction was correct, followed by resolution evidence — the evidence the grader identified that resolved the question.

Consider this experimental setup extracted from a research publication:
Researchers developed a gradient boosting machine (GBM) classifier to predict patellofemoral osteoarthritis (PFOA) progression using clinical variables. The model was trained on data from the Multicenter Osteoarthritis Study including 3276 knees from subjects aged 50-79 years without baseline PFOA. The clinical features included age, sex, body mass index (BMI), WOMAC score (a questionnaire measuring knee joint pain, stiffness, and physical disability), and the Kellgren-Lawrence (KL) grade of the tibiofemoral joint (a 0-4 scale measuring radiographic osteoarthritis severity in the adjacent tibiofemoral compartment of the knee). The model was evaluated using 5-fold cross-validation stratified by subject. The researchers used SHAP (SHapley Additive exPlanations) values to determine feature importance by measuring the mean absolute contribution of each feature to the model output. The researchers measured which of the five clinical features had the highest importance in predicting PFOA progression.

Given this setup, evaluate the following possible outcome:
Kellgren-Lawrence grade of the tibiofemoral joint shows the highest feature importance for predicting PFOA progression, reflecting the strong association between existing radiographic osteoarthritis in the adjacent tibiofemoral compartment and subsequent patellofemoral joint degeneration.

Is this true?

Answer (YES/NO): YES